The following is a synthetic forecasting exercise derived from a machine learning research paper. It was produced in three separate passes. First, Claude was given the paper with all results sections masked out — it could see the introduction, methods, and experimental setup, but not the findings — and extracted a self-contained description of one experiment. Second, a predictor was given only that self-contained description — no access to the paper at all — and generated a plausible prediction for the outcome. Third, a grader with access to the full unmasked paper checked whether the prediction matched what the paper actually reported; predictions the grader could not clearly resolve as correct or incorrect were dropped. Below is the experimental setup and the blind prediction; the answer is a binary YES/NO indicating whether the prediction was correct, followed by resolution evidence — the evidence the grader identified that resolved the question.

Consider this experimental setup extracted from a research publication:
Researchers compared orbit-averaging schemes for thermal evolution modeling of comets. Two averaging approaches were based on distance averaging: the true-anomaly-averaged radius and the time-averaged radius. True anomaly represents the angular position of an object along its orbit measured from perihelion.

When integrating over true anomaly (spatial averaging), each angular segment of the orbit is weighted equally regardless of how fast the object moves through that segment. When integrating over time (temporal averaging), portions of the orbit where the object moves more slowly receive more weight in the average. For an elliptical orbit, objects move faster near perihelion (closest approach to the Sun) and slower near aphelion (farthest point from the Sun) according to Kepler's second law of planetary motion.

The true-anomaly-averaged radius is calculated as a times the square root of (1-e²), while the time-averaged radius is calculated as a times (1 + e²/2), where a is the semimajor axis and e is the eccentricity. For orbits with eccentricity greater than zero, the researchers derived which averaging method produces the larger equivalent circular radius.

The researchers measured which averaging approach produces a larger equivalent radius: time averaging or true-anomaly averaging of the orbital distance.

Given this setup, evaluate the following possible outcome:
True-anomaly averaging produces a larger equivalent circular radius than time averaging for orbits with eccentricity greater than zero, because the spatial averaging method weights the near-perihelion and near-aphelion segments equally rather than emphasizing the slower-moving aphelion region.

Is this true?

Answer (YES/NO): NO